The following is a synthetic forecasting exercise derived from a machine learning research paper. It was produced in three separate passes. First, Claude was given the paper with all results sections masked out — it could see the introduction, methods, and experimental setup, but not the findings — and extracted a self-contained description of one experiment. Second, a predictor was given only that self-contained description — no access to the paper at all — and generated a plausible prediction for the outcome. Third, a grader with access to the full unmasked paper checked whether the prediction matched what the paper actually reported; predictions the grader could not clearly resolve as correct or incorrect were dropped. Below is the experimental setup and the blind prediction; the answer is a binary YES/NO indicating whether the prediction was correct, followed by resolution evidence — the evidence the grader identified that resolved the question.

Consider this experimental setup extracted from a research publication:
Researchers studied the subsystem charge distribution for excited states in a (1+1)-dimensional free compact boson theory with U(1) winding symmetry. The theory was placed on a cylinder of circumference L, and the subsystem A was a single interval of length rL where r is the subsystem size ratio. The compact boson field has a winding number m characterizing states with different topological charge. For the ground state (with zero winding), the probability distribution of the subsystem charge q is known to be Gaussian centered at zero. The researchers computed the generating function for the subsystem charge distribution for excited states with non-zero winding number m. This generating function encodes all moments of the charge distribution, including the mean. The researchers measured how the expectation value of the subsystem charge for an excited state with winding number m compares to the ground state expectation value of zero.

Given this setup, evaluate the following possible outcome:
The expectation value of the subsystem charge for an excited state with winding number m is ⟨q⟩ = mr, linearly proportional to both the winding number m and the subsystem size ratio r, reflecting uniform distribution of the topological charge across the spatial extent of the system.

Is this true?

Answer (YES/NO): YES